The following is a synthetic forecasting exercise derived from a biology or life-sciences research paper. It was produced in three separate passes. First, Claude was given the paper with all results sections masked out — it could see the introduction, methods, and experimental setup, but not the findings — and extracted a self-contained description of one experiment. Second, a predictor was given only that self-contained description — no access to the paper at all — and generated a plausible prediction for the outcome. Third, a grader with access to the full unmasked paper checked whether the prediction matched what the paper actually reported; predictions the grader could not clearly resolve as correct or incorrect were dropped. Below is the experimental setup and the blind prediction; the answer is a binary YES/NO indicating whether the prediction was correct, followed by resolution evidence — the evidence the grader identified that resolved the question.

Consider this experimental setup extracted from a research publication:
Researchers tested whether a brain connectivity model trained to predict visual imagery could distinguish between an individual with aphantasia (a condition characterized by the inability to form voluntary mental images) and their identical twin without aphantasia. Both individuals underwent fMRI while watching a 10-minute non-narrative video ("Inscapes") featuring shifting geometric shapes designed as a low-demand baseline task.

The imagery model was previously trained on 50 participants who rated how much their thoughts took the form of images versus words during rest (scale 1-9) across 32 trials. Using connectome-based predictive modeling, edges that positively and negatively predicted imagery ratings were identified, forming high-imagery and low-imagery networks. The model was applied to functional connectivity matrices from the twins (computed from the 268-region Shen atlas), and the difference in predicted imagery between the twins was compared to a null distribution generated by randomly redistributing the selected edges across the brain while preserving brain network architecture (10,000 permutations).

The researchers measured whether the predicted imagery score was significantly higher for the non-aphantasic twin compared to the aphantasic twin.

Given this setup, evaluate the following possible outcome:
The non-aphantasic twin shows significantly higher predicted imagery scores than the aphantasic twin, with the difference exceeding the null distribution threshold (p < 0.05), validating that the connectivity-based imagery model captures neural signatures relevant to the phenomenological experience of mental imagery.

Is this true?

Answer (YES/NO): YES